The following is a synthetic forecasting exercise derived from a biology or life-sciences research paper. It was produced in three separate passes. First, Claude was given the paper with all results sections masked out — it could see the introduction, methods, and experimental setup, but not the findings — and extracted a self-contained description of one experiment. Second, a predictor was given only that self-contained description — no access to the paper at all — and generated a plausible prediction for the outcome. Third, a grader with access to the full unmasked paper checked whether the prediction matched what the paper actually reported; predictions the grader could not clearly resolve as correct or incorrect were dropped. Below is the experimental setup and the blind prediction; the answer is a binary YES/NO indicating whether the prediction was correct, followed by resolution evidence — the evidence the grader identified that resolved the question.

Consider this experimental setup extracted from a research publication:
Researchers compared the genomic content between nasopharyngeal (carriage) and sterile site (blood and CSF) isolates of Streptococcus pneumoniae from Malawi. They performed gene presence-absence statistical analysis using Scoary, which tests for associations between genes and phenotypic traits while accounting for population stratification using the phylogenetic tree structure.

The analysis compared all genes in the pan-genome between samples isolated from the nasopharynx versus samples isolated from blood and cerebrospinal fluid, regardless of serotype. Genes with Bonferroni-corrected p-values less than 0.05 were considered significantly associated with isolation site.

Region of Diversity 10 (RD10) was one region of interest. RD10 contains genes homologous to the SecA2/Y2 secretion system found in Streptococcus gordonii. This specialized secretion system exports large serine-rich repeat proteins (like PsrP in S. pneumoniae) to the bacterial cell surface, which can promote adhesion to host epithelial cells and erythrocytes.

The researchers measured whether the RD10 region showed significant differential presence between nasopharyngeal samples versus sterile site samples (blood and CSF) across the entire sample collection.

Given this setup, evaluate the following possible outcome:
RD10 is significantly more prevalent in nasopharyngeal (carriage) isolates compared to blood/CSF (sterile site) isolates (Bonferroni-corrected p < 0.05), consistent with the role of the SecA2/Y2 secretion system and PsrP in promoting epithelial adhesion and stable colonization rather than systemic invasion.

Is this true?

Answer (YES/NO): YES